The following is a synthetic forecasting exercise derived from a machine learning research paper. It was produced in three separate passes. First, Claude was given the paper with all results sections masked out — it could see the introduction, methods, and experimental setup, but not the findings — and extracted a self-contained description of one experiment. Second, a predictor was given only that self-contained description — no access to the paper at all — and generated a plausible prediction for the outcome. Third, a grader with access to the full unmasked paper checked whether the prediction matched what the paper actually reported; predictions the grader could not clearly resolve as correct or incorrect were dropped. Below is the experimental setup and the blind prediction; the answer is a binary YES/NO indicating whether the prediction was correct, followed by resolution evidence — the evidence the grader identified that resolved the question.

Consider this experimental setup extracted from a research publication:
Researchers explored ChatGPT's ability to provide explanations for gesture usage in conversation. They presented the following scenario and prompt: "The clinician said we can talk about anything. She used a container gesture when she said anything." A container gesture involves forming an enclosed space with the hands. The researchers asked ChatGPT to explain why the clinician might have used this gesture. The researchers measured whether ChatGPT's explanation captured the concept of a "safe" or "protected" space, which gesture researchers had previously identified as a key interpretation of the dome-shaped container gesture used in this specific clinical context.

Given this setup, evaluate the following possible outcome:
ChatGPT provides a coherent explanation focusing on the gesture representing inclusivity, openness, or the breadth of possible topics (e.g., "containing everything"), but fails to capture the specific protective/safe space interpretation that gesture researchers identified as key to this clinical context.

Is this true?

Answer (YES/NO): NO